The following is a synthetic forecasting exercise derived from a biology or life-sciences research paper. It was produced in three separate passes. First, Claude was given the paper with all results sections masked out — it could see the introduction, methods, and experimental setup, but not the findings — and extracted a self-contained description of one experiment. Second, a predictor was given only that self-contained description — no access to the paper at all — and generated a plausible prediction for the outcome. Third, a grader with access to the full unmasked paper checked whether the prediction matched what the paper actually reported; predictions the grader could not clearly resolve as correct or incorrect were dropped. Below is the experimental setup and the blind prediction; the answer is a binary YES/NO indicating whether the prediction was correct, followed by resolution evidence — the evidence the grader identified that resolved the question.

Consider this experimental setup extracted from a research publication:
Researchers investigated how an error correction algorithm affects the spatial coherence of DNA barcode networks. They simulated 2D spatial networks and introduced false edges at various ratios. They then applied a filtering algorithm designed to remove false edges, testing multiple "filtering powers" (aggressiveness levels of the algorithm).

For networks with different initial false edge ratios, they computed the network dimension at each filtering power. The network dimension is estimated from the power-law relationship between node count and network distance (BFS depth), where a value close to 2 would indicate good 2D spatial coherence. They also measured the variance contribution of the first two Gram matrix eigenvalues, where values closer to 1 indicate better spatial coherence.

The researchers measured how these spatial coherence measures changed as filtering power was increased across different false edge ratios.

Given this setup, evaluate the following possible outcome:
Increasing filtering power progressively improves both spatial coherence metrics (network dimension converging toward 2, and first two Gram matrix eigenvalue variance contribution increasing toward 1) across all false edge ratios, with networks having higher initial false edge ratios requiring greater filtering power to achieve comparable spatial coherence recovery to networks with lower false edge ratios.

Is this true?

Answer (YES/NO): YES